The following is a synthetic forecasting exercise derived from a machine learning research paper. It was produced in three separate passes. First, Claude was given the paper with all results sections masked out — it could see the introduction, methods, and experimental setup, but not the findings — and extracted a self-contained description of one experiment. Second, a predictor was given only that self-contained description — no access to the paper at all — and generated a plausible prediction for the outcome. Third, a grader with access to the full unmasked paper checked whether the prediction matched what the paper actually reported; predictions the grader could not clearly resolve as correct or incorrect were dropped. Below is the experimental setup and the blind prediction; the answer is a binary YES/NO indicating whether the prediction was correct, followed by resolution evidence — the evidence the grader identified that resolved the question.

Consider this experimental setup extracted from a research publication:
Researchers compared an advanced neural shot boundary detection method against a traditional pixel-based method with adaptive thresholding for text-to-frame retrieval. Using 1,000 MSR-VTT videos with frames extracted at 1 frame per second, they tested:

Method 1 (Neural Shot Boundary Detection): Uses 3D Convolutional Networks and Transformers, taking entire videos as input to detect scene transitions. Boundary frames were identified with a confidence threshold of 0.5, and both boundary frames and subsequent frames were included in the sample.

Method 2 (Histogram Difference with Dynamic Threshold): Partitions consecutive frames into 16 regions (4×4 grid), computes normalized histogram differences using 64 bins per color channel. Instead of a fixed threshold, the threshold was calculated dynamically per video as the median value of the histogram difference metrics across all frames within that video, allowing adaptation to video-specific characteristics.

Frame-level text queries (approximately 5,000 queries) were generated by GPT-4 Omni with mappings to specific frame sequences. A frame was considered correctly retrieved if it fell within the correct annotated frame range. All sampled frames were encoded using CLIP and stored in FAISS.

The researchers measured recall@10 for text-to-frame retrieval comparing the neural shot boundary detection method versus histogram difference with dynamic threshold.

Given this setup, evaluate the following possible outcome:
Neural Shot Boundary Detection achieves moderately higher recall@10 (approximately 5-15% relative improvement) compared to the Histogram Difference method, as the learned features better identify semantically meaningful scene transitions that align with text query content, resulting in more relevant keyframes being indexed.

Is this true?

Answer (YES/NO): NO